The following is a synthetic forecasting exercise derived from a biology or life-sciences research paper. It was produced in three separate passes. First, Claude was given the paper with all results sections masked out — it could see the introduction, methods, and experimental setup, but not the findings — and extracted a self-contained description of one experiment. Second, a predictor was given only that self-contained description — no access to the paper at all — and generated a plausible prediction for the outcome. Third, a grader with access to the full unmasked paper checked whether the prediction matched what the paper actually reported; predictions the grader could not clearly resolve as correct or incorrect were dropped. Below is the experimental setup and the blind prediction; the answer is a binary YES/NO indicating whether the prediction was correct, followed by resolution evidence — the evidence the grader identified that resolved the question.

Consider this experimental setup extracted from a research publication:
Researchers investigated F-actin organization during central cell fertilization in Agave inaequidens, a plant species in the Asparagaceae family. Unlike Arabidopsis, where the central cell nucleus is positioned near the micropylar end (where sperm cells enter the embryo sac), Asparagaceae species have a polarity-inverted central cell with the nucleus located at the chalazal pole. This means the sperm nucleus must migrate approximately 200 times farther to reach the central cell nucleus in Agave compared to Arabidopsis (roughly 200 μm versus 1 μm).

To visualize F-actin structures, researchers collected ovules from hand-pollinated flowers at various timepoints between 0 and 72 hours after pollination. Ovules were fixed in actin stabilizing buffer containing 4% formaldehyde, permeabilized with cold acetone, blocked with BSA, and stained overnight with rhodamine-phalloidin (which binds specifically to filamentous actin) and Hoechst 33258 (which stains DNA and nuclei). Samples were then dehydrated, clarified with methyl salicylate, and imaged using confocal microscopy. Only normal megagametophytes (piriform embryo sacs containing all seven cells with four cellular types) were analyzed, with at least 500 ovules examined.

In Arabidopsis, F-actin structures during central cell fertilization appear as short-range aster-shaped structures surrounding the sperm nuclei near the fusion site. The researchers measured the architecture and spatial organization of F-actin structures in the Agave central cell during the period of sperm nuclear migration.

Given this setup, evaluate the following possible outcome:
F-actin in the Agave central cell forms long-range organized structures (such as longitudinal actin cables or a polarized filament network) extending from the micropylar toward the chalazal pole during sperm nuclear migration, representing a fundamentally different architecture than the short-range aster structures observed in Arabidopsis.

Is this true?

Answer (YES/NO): YES